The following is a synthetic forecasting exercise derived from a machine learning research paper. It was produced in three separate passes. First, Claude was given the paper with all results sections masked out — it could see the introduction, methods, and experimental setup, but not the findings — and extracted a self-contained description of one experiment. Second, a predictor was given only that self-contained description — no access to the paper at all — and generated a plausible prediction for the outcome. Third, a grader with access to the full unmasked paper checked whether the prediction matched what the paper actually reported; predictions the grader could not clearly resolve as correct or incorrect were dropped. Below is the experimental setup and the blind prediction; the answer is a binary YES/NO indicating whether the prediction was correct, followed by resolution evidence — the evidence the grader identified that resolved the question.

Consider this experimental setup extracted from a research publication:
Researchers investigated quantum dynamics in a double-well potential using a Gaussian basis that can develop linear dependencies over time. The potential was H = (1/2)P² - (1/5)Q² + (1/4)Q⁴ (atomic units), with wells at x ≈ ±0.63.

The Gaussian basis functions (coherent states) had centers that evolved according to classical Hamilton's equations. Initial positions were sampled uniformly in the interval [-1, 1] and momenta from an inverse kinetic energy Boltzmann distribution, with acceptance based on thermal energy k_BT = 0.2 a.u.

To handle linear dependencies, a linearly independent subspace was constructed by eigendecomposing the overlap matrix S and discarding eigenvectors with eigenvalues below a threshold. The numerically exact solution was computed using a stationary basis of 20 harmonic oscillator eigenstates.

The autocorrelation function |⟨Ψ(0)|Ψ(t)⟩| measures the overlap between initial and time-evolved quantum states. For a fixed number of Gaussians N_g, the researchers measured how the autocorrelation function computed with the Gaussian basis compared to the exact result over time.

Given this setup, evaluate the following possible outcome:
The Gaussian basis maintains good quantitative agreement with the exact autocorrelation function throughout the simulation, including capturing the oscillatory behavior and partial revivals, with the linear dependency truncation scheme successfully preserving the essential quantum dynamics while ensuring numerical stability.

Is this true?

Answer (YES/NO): YES